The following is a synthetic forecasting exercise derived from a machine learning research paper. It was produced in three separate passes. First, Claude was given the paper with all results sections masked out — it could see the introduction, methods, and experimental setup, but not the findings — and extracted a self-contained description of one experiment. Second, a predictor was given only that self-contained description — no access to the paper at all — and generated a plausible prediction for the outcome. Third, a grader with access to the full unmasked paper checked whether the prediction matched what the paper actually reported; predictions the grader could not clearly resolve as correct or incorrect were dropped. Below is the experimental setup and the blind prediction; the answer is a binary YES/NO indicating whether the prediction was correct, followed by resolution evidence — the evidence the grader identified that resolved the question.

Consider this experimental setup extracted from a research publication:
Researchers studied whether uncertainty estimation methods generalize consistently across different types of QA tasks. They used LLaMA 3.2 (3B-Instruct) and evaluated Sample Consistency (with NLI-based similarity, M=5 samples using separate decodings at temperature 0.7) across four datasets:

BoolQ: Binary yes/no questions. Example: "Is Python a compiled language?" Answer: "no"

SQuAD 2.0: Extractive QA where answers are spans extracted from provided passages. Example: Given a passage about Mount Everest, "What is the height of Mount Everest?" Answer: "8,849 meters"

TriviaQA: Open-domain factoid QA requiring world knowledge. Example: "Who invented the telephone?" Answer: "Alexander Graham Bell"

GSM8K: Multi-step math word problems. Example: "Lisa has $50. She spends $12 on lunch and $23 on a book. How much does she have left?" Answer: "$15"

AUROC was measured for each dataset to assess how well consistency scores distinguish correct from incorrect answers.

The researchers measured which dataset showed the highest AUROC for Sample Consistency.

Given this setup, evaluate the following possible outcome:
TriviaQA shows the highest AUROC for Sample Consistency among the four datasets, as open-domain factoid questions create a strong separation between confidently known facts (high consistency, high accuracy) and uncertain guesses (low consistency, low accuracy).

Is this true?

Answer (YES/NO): YES